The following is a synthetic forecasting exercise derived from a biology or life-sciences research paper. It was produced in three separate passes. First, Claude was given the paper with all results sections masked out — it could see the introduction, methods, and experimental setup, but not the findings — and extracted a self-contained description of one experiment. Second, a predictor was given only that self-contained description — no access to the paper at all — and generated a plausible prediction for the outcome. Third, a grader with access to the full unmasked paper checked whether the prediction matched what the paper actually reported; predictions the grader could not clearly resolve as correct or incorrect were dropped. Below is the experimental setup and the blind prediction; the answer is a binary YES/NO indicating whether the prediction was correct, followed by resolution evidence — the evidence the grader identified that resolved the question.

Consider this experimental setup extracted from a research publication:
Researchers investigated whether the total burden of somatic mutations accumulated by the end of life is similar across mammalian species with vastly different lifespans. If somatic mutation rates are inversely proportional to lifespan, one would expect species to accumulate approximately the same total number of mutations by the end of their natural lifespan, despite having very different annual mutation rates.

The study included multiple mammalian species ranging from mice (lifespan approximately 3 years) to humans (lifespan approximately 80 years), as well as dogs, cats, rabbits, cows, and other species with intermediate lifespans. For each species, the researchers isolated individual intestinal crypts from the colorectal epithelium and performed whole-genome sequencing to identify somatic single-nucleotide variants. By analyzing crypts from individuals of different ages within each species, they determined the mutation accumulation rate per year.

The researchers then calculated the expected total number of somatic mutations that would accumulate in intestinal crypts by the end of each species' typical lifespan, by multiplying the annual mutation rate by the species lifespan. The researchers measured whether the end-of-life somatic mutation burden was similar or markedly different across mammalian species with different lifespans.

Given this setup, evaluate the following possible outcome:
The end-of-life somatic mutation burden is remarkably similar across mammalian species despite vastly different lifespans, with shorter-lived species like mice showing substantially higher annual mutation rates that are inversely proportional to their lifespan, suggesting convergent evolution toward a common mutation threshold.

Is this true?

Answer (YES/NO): YES